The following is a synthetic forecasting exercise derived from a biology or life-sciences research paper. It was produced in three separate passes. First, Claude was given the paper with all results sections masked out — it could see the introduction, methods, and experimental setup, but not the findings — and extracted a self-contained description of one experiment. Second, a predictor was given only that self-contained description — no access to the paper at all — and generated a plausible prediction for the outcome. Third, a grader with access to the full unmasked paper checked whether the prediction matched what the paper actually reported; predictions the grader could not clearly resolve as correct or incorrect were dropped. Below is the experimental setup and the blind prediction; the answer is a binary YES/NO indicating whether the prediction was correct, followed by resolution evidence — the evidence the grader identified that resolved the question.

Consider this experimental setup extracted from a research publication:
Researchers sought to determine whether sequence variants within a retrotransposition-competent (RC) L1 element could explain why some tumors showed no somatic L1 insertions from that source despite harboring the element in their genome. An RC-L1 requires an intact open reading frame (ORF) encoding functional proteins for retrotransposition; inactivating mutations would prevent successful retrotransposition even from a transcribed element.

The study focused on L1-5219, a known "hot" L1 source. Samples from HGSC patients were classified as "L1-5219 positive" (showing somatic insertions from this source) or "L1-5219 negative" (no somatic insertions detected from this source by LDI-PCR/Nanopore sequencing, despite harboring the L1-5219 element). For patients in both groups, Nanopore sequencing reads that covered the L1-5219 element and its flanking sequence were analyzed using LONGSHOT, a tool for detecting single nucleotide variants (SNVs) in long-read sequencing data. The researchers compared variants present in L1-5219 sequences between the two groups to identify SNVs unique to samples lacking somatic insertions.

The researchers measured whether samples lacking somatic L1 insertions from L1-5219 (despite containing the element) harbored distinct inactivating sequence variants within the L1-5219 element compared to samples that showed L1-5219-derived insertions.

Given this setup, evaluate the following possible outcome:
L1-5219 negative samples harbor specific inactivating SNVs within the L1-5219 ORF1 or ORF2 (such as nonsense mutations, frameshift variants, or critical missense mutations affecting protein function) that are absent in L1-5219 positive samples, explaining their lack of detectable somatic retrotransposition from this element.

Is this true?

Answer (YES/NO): NO